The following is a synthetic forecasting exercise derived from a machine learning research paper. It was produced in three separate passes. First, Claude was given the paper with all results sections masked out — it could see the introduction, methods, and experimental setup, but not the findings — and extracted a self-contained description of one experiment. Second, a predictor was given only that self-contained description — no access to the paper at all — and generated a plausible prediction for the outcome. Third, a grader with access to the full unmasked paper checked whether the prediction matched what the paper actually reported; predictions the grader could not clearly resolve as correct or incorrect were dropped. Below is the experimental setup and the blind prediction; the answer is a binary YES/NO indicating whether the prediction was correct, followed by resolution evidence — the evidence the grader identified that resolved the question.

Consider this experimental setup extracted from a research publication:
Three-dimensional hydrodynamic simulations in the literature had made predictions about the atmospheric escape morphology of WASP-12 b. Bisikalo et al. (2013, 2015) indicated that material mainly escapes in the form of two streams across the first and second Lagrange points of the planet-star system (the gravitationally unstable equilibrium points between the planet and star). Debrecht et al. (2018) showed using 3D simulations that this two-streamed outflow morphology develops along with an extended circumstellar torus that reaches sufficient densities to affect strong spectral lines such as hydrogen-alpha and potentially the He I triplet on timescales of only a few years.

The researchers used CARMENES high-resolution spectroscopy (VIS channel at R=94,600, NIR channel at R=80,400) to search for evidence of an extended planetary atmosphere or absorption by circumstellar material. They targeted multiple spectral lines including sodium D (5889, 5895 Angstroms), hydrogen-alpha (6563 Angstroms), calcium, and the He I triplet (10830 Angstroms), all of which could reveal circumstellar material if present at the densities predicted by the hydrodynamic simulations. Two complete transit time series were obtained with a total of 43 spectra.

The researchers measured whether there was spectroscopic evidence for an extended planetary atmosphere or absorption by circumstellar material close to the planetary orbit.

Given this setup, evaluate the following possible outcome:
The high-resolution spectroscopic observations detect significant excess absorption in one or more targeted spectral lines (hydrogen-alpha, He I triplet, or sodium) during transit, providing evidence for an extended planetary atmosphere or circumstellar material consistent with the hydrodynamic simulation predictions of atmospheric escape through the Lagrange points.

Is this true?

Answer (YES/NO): NO